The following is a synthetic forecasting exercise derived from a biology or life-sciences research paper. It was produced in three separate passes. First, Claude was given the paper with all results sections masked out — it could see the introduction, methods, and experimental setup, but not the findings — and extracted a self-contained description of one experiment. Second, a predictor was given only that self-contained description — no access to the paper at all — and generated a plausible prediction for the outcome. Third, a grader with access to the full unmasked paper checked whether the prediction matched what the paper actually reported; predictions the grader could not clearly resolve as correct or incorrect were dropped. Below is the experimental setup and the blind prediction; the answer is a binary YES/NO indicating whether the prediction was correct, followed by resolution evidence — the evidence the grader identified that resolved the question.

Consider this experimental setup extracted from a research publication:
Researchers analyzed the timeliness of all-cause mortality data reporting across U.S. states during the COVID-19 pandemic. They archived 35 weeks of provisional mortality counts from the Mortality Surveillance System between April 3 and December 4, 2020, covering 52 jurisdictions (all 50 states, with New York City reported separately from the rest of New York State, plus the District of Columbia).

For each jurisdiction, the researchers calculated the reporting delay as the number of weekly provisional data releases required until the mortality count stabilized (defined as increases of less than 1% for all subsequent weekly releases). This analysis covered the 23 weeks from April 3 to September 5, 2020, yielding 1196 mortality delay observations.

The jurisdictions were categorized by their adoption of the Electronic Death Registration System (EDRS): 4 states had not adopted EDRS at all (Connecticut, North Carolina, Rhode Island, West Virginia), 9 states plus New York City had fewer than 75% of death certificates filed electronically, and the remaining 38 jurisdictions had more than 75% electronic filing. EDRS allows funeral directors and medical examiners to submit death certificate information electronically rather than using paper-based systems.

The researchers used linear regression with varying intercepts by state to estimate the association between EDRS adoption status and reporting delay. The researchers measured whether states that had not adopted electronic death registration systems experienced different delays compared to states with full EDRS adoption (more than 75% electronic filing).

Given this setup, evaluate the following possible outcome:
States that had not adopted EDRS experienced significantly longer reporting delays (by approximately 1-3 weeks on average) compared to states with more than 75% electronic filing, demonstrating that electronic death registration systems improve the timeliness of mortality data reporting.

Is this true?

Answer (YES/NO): NO